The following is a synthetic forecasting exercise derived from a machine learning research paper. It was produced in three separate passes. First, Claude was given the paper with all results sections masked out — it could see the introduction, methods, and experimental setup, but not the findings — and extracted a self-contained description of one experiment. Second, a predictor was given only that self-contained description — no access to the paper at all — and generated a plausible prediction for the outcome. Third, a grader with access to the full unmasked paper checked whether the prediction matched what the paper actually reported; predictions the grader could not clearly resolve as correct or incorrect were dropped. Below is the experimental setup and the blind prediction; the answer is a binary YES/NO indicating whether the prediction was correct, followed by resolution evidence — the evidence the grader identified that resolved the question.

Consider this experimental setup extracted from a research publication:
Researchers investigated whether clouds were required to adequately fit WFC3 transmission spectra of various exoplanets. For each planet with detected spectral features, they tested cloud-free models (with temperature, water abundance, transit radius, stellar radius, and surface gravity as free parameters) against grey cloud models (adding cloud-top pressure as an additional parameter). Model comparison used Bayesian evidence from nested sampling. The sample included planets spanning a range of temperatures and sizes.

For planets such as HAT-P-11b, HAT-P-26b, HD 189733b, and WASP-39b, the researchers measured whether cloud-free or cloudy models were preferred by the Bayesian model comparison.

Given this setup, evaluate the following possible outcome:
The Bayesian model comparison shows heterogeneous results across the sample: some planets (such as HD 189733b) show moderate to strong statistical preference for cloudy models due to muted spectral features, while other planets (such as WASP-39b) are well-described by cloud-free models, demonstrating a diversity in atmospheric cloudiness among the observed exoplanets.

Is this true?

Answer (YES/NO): NO